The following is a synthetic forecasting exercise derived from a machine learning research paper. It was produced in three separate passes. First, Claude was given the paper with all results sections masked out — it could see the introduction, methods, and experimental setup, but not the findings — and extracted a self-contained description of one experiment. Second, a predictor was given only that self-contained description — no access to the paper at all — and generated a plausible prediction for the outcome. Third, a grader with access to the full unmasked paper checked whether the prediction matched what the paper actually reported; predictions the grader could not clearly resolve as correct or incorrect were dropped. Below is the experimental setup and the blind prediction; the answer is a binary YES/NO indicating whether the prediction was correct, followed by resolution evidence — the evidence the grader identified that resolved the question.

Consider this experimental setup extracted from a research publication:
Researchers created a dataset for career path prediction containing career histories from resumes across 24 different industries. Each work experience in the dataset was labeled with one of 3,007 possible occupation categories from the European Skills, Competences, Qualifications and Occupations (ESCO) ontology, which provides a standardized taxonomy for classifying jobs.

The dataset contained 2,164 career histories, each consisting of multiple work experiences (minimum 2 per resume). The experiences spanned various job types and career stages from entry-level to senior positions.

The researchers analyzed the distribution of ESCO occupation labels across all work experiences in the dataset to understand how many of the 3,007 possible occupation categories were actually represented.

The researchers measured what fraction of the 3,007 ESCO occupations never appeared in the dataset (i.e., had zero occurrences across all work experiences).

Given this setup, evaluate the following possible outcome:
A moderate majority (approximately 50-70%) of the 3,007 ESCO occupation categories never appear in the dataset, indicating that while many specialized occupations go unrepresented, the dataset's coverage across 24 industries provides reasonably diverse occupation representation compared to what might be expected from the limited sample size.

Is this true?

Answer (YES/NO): YES